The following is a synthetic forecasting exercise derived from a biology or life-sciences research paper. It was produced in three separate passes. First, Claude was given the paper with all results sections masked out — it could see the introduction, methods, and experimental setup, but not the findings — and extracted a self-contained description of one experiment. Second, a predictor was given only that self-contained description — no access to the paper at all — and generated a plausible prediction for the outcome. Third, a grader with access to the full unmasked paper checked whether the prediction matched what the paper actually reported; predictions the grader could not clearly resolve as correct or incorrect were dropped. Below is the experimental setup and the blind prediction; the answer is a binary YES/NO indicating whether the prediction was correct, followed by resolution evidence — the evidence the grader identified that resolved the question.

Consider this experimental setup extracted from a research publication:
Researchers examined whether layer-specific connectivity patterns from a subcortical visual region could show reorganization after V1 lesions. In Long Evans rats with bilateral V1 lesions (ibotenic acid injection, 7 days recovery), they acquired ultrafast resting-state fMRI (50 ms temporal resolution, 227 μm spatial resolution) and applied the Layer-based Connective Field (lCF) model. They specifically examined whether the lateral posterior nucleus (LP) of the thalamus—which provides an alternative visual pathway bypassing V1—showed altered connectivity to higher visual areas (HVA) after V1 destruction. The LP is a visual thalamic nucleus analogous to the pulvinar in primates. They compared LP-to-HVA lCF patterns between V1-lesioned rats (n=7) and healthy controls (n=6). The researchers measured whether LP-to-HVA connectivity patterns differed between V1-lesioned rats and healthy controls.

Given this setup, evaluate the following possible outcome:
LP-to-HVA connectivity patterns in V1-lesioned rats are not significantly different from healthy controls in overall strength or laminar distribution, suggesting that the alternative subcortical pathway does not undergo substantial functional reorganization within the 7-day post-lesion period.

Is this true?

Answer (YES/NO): NO